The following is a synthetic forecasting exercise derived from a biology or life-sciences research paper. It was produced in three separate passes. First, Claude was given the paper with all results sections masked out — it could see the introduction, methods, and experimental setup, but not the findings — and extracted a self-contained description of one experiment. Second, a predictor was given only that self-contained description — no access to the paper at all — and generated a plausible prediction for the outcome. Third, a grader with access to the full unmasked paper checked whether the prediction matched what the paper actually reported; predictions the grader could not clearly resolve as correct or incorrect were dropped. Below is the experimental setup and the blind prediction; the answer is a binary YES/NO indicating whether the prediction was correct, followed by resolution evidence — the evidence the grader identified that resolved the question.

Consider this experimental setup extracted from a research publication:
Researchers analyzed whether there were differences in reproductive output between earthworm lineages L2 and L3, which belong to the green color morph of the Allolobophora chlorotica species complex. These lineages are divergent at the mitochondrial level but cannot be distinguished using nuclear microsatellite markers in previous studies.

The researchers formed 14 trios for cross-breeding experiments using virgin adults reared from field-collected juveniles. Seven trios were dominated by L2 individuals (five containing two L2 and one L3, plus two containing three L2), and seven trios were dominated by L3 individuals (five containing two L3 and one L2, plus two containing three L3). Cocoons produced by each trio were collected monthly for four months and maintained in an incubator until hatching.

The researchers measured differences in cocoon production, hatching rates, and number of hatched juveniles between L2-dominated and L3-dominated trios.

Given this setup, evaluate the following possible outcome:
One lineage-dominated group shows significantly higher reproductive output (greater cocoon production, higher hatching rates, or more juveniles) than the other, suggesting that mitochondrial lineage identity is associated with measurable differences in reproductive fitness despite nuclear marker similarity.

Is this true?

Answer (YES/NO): YES